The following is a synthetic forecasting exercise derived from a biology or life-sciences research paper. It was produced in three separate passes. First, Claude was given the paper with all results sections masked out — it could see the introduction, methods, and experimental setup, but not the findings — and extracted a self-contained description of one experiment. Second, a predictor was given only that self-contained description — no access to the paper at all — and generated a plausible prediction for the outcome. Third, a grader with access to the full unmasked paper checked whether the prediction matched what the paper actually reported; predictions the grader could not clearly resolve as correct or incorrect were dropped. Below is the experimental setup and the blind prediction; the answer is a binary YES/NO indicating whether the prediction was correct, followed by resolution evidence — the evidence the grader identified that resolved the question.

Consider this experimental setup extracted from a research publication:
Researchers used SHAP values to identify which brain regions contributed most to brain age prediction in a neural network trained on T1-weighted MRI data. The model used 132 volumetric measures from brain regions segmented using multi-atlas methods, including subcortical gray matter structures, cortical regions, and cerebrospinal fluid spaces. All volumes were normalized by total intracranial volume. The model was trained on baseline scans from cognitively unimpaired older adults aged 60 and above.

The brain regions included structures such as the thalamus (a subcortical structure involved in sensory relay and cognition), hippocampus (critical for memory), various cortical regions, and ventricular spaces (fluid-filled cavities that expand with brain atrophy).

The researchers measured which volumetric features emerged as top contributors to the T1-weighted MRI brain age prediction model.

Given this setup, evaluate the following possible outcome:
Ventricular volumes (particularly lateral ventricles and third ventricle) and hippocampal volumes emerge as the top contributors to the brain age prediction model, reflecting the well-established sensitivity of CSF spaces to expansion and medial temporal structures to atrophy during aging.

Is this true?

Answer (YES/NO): NO